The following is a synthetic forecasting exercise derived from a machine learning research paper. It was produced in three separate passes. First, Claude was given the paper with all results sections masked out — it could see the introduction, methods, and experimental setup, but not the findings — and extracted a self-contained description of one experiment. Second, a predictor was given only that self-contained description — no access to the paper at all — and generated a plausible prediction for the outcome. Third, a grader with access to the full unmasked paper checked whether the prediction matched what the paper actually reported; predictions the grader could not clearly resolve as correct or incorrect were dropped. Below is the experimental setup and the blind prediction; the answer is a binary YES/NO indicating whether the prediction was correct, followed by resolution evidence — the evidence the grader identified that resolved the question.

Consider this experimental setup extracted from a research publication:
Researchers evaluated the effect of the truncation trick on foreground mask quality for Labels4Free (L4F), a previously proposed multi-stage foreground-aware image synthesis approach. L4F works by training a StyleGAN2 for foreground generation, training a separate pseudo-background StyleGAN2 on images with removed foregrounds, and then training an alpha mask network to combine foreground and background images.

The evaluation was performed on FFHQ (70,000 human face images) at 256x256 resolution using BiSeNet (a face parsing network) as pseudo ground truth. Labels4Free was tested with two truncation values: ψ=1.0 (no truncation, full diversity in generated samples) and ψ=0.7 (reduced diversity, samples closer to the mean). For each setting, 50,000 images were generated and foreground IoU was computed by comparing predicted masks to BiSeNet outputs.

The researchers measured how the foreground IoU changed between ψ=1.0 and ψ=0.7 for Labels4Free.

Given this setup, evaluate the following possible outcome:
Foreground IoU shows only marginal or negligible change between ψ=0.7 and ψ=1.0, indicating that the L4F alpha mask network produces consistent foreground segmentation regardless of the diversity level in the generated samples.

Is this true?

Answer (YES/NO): NO